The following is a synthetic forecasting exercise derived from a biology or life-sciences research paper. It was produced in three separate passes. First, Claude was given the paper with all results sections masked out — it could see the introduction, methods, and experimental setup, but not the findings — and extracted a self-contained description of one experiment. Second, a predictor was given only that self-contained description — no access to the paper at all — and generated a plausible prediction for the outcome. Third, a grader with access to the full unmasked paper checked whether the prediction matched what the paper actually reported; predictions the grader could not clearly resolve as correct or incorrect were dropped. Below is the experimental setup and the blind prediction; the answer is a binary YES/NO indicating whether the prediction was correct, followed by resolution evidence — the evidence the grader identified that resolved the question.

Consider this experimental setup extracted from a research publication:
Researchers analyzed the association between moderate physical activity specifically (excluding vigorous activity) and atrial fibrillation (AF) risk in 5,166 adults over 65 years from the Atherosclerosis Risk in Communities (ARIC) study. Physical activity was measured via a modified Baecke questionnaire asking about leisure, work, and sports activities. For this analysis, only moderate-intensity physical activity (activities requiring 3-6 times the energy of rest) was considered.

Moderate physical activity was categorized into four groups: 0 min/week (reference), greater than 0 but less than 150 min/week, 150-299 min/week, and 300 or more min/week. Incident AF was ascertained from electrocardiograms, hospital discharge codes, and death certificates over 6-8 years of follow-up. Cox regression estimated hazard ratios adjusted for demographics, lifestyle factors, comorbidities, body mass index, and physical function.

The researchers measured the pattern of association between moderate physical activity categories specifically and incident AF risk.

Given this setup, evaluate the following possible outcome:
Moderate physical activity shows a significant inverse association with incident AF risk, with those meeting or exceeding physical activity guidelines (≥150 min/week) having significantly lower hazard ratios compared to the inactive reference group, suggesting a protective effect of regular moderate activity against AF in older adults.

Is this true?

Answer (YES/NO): NO